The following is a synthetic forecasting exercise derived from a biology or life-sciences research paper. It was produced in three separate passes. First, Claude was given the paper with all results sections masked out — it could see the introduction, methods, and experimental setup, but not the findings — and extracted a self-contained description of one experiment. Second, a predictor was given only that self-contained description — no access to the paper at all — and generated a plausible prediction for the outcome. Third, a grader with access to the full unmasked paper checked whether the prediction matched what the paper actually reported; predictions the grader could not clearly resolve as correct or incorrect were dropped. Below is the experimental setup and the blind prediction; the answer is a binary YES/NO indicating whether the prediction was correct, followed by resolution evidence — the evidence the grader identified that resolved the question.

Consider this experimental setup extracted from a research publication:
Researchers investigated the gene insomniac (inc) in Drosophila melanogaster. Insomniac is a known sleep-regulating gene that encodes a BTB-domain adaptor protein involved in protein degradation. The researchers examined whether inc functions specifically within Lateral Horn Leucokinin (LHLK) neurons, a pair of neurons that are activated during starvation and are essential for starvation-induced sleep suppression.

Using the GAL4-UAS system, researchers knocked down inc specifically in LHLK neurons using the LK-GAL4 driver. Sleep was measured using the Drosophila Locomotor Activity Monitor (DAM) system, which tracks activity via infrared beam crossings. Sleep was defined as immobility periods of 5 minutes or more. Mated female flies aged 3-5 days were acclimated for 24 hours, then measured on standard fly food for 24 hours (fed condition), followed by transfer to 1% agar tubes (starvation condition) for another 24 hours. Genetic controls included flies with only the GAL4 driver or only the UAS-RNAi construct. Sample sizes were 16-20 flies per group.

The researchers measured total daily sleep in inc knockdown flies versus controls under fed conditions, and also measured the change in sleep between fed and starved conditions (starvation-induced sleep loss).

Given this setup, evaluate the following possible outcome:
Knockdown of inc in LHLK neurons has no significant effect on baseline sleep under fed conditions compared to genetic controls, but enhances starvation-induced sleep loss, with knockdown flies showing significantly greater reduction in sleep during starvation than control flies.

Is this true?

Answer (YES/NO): NO